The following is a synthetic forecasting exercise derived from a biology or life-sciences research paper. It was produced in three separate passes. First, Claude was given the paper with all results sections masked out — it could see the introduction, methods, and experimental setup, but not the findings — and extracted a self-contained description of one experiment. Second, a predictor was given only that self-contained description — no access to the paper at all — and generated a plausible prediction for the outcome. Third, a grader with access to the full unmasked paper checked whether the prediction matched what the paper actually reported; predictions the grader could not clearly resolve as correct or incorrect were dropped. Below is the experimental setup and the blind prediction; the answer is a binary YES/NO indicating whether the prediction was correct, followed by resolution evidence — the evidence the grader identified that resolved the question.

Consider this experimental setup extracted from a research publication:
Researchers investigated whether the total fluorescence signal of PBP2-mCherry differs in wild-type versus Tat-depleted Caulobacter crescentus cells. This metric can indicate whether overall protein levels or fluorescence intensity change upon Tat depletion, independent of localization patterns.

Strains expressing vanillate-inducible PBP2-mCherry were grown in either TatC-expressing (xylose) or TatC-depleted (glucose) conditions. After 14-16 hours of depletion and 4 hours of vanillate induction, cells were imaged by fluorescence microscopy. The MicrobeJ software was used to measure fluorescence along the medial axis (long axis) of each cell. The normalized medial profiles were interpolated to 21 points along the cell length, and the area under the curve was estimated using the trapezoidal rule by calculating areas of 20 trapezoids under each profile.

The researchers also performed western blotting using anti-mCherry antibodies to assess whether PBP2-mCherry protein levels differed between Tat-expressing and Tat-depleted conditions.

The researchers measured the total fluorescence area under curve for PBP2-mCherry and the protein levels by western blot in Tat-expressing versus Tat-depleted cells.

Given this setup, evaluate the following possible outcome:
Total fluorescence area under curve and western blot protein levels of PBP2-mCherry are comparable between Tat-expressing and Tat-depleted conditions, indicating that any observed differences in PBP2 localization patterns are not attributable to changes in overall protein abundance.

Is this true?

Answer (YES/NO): NO